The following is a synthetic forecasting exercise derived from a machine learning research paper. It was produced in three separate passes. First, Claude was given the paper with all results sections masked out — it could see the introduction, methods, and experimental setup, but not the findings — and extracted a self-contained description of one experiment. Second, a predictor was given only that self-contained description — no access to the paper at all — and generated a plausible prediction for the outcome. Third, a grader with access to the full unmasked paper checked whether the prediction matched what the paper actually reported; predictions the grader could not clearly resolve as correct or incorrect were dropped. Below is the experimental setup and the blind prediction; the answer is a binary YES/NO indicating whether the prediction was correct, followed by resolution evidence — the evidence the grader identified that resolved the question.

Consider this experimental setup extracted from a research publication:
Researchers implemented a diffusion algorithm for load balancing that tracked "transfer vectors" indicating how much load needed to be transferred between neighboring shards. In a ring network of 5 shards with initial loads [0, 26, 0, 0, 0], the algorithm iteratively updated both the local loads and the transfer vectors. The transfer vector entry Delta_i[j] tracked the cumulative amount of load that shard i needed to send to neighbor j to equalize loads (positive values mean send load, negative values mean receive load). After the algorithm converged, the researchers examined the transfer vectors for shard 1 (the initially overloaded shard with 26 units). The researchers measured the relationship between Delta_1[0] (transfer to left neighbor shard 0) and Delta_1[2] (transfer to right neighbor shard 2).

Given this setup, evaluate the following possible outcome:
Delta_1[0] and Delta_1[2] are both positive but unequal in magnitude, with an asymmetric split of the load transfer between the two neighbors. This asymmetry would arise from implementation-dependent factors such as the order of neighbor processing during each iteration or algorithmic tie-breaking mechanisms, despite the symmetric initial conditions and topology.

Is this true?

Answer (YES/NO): NO